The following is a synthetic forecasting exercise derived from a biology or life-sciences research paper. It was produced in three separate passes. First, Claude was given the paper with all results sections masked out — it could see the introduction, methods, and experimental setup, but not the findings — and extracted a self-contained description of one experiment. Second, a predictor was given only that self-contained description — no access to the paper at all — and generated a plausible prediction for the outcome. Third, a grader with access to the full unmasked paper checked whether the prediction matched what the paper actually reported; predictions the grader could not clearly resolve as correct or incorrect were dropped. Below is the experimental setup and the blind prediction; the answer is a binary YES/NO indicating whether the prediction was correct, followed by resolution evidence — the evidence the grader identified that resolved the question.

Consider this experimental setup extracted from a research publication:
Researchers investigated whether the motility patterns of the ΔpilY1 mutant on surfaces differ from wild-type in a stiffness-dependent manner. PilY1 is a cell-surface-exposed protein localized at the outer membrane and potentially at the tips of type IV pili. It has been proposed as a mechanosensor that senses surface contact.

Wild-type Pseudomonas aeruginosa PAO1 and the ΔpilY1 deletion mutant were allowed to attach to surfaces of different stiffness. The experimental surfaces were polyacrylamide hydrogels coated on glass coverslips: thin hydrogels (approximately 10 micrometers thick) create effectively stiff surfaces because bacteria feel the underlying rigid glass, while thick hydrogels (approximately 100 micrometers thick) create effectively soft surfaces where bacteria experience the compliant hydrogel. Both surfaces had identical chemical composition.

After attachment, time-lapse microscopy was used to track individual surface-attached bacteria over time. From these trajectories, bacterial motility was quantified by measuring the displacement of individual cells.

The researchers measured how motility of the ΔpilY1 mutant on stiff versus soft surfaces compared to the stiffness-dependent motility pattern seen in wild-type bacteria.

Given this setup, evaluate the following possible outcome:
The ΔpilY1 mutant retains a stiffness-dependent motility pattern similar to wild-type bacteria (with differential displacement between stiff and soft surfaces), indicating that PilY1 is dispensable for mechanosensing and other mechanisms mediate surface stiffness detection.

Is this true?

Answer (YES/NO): NO